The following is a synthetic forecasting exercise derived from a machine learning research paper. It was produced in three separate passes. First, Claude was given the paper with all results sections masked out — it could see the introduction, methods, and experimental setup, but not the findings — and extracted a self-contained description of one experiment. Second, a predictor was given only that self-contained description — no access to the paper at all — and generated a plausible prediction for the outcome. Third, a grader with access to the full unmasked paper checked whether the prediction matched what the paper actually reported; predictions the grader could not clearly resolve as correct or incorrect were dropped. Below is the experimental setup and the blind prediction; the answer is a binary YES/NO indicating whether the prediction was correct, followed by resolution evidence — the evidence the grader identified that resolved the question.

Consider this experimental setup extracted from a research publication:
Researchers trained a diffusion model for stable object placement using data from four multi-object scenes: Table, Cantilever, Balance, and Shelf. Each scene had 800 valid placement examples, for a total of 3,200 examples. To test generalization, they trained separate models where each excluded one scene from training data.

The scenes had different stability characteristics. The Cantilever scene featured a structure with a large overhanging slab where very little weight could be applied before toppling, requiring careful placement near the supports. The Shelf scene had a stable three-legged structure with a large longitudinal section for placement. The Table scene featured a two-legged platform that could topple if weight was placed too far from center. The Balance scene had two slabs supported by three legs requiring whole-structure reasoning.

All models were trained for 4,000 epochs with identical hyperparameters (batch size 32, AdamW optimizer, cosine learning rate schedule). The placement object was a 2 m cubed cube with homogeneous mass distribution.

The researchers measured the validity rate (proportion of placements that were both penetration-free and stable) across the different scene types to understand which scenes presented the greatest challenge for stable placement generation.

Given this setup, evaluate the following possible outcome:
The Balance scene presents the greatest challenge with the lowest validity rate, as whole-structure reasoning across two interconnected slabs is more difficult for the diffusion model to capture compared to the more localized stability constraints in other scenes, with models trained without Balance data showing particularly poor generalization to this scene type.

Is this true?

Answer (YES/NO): NO